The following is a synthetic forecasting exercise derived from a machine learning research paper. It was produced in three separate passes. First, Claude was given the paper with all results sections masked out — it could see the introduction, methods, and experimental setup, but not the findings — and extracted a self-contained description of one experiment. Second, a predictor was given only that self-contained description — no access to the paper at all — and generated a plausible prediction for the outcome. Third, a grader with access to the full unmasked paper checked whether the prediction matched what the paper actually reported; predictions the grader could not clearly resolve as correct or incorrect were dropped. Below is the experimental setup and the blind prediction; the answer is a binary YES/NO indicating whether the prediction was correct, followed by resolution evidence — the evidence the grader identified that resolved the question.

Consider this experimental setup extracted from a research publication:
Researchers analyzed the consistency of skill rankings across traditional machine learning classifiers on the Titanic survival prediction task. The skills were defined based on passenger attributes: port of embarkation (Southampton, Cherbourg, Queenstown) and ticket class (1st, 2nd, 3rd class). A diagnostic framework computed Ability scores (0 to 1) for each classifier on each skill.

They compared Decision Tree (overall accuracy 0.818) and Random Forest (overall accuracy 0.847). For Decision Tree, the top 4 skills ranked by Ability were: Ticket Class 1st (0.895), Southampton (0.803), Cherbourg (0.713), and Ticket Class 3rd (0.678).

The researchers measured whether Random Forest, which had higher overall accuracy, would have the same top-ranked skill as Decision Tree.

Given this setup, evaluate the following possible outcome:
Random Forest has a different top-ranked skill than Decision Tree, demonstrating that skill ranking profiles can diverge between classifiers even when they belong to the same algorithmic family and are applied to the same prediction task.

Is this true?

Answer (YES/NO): YES